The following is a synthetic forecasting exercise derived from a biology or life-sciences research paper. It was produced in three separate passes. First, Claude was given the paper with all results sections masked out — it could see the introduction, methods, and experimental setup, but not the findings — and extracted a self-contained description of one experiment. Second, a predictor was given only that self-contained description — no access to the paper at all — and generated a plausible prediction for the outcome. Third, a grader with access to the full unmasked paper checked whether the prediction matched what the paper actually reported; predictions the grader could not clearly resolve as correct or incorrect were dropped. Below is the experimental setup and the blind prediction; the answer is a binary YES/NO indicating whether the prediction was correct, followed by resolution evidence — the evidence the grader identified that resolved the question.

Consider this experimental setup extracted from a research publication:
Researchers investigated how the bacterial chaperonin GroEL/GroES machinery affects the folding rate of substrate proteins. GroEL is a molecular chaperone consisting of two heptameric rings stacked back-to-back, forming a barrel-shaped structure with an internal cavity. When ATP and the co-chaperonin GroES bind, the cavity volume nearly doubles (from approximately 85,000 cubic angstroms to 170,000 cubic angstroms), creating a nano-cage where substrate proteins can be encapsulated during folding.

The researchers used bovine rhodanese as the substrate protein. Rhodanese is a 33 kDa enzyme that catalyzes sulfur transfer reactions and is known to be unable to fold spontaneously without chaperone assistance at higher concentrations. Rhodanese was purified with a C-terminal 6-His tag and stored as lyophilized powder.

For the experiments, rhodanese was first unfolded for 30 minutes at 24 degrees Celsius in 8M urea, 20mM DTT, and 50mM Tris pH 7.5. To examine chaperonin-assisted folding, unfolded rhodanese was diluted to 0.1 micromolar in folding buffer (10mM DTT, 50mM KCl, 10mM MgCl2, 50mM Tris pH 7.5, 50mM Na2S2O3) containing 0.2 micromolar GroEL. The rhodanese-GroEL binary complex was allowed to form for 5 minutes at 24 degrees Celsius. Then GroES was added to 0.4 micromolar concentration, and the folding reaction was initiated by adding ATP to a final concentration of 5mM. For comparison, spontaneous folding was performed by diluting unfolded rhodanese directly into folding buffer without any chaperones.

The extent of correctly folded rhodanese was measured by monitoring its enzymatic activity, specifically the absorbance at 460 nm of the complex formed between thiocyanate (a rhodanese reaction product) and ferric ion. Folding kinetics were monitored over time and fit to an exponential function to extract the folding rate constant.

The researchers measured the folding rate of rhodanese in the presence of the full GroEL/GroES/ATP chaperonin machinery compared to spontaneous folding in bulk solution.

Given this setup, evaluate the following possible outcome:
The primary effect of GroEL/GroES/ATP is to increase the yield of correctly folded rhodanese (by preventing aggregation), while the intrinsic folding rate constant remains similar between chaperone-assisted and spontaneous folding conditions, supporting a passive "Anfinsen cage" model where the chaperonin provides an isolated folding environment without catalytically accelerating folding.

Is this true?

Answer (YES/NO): NO